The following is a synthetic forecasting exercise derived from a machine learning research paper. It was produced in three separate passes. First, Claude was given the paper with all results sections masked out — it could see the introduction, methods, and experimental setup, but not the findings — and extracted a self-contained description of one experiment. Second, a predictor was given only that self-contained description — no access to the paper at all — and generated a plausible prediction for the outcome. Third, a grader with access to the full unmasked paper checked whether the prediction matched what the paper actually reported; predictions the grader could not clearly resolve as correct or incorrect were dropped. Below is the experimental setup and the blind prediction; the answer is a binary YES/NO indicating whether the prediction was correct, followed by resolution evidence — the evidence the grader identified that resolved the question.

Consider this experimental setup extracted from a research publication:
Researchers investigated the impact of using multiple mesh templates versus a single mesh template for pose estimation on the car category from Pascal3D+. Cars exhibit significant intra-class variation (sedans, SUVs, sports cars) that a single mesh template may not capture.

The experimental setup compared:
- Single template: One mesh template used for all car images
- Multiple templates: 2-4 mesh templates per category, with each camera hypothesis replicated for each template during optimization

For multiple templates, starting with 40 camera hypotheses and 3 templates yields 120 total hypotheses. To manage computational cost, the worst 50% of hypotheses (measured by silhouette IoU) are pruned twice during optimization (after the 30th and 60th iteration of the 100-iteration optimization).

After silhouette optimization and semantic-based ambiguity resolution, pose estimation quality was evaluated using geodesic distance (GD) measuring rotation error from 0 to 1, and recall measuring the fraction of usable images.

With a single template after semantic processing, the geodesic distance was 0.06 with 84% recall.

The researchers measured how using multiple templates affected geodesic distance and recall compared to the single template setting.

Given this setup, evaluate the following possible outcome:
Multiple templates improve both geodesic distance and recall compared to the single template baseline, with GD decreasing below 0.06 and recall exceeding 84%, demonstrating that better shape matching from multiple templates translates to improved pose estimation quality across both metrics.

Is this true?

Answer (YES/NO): YES